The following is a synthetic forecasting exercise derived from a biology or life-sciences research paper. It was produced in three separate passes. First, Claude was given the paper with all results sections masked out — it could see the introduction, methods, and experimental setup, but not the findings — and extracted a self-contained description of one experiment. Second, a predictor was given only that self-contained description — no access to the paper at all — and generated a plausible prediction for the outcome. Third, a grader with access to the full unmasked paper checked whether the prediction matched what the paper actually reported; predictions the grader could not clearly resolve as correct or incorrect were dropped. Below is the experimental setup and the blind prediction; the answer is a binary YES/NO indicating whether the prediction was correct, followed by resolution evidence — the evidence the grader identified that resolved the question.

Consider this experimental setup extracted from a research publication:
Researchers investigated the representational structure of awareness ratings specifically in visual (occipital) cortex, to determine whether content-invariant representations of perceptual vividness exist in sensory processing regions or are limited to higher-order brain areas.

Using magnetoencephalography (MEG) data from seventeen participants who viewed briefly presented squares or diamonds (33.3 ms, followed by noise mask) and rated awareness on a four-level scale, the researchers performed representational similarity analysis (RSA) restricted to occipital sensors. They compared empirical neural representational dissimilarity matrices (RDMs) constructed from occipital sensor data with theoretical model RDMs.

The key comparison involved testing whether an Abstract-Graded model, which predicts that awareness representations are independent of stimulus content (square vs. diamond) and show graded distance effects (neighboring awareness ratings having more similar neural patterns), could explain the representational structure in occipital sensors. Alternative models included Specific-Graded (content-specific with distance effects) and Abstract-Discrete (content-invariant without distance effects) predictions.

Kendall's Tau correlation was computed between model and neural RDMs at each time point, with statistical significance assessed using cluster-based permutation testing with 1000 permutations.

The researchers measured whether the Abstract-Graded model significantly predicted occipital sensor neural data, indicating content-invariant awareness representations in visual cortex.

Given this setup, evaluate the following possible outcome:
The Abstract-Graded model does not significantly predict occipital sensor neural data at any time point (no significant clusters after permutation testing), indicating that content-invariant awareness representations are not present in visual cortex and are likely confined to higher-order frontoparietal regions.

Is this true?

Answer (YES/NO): NO